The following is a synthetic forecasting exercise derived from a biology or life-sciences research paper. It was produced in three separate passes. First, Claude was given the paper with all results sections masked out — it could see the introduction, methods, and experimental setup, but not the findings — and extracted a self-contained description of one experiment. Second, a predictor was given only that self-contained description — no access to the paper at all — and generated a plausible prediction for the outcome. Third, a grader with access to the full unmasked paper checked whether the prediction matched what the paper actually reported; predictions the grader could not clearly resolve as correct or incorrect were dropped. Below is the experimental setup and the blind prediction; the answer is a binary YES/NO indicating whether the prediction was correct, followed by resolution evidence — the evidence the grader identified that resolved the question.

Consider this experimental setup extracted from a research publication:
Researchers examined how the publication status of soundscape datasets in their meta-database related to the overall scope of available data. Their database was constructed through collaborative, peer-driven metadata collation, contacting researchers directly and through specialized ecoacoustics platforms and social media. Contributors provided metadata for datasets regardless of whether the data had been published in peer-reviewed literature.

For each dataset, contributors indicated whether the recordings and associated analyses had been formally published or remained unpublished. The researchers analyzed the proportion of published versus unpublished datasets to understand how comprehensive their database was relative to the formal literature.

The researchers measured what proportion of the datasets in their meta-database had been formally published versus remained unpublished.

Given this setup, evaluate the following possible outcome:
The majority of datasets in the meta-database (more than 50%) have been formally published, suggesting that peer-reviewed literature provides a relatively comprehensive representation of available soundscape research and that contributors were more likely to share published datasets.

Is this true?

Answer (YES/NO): NO